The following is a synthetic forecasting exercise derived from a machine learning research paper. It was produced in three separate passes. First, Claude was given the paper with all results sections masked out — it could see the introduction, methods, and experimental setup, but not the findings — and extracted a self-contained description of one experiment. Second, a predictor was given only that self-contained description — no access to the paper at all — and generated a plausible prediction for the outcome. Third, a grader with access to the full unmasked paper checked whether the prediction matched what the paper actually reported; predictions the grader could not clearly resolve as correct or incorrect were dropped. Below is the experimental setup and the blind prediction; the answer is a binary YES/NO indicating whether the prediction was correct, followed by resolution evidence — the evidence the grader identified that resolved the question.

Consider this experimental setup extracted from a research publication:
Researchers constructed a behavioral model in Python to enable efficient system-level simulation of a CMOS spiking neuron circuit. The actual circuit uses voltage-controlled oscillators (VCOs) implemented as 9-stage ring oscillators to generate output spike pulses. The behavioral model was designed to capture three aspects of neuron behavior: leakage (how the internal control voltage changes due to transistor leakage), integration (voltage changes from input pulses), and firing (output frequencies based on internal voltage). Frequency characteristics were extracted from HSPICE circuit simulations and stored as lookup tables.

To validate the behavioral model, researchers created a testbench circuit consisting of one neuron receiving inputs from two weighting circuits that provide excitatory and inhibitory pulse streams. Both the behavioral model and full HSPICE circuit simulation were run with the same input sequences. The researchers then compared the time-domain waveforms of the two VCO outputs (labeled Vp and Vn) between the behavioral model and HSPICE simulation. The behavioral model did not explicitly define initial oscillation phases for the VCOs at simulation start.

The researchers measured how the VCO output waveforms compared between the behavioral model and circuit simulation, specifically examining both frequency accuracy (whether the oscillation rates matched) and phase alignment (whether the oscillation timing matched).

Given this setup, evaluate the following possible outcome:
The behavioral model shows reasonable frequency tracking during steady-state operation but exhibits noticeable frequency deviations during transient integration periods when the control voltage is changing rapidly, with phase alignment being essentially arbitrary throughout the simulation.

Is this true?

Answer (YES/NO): NO